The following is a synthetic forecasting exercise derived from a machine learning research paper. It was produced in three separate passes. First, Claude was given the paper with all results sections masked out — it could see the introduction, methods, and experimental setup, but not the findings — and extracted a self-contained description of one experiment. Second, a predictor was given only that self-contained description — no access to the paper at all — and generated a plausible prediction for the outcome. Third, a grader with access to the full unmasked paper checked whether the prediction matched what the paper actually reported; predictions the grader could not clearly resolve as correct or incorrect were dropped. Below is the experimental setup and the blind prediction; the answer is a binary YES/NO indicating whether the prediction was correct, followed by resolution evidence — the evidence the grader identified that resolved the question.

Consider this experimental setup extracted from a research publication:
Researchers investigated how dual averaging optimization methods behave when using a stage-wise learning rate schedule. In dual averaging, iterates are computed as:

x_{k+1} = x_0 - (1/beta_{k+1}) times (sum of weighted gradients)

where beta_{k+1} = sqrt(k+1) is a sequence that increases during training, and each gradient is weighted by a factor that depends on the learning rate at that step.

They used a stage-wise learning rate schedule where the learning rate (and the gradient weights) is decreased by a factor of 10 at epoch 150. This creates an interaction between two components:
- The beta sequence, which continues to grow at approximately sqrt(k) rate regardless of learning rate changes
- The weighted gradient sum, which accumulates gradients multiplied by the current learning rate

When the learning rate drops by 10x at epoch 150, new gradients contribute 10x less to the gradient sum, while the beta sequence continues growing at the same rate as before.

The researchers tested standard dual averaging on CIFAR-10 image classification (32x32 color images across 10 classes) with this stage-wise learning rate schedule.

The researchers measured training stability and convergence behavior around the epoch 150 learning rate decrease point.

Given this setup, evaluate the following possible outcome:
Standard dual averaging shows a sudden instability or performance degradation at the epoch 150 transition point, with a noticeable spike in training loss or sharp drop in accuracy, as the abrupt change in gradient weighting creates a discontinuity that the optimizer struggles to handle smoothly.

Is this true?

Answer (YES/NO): YES